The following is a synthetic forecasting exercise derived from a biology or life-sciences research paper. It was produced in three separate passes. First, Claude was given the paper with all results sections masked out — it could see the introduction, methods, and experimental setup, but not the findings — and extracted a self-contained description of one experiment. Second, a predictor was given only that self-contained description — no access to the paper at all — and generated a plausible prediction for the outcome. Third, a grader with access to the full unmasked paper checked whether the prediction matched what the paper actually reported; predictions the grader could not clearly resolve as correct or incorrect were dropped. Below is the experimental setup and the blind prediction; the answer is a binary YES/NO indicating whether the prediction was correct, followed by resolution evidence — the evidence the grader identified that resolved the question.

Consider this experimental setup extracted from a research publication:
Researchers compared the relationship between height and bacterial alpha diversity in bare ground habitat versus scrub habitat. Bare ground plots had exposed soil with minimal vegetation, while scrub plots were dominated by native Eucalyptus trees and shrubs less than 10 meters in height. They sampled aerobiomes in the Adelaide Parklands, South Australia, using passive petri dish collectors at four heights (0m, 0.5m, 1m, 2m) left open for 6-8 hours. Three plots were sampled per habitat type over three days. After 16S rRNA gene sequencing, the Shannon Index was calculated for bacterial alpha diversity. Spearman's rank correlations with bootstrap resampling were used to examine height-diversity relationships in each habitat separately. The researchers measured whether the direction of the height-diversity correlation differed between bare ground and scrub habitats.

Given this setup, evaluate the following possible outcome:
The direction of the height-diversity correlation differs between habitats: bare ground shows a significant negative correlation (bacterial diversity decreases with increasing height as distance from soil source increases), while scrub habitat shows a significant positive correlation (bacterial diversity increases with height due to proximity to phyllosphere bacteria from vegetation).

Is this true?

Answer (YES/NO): NO